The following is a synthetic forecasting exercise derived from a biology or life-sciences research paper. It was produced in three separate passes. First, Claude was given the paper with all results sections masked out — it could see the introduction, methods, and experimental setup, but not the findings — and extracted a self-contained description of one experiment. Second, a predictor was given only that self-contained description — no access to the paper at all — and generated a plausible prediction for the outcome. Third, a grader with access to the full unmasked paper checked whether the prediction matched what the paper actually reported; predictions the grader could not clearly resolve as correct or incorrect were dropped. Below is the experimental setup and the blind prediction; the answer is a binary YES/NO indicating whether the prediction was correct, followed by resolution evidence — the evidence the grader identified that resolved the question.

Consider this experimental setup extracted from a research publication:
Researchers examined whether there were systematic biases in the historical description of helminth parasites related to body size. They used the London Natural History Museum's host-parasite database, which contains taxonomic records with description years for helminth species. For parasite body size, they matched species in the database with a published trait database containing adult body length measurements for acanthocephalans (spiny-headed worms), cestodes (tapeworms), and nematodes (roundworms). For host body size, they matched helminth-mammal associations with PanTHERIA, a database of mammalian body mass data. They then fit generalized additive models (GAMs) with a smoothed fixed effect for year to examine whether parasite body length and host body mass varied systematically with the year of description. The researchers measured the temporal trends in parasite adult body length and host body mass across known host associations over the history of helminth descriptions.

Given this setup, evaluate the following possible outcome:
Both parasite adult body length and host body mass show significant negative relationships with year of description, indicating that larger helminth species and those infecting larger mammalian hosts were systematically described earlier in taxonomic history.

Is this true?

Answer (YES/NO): YES